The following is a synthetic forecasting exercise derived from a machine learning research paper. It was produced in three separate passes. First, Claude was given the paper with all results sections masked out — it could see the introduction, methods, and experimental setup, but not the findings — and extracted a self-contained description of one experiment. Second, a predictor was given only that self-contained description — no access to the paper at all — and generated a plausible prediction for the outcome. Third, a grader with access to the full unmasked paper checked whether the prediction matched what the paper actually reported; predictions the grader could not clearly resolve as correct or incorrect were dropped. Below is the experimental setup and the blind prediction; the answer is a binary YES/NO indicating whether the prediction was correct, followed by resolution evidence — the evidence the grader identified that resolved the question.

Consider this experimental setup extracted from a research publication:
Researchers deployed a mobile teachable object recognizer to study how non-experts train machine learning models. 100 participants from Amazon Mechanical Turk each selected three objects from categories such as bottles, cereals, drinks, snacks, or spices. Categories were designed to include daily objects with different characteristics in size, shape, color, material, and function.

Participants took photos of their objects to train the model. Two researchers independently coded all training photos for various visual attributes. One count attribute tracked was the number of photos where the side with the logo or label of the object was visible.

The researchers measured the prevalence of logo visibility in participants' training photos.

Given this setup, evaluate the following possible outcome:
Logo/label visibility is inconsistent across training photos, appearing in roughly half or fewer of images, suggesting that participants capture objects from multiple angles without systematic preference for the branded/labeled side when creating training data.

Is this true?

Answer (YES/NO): NO